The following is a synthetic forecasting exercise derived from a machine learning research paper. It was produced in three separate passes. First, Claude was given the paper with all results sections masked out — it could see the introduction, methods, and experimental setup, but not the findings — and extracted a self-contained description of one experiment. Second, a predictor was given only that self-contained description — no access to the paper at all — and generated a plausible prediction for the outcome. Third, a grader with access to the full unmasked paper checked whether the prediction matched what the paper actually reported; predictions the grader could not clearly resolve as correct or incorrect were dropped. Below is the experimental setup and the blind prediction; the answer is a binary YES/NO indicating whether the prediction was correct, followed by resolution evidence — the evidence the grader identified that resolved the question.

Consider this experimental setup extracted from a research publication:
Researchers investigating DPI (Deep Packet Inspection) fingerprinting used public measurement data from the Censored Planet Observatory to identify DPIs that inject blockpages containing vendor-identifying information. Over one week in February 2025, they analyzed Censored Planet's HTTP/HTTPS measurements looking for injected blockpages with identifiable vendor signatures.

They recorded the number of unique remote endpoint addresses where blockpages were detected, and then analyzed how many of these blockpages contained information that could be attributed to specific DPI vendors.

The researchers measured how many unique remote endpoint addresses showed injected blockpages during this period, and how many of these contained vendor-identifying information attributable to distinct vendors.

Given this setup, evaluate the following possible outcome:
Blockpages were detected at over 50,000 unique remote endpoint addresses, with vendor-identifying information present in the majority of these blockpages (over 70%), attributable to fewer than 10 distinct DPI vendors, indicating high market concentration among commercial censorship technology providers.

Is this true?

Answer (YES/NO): NO